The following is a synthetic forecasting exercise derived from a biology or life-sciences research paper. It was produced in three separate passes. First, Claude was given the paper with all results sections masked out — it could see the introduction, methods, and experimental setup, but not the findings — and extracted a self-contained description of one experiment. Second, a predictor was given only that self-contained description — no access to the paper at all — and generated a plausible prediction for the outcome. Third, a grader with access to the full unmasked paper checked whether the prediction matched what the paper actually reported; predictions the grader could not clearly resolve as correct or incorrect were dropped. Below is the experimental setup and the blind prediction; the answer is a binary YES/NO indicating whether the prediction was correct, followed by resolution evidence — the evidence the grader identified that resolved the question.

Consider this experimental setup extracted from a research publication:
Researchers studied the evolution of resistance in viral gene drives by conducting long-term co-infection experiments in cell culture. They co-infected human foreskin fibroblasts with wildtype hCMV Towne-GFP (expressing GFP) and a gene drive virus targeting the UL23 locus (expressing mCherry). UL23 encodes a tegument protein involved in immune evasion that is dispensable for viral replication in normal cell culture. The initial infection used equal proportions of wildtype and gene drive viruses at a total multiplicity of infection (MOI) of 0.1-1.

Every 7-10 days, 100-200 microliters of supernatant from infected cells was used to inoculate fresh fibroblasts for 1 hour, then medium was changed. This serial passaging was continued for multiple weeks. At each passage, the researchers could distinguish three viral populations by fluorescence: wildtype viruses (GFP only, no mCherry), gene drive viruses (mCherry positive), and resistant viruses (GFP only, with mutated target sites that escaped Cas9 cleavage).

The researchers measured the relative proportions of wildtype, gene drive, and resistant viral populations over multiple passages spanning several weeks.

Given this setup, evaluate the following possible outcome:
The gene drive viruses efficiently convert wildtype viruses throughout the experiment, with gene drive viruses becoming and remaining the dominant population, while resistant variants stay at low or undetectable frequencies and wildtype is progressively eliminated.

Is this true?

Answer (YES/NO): NO